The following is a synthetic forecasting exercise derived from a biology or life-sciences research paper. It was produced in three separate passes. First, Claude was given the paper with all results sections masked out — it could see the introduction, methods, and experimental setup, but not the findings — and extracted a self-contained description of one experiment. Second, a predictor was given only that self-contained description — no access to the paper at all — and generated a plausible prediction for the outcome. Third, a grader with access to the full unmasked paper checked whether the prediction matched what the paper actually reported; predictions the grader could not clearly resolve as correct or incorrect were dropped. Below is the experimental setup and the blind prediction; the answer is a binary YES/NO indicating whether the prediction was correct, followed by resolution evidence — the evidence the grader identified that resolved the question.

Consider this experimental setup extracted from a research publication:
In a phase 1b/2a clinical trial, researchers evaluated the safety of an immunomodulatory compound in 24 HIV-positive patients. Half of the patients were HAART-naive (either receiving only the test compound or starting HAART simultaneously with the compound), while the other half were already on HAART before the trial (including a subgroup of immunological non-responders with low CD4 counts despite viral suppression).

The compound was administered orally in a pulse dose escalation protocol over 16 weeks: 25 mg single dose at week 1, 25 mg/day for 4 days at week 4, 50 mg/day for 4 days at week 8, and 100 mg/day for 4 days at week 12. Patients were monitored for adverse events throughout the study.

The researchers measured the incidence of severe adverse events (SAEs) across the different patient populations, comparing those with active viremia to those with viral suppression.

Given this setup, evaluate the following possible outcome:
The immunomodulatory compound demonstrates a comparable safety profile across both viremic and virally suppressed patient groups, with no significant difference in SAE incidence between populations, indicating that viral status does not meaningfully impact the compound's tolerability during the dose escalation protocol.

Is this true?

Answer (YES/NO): NO